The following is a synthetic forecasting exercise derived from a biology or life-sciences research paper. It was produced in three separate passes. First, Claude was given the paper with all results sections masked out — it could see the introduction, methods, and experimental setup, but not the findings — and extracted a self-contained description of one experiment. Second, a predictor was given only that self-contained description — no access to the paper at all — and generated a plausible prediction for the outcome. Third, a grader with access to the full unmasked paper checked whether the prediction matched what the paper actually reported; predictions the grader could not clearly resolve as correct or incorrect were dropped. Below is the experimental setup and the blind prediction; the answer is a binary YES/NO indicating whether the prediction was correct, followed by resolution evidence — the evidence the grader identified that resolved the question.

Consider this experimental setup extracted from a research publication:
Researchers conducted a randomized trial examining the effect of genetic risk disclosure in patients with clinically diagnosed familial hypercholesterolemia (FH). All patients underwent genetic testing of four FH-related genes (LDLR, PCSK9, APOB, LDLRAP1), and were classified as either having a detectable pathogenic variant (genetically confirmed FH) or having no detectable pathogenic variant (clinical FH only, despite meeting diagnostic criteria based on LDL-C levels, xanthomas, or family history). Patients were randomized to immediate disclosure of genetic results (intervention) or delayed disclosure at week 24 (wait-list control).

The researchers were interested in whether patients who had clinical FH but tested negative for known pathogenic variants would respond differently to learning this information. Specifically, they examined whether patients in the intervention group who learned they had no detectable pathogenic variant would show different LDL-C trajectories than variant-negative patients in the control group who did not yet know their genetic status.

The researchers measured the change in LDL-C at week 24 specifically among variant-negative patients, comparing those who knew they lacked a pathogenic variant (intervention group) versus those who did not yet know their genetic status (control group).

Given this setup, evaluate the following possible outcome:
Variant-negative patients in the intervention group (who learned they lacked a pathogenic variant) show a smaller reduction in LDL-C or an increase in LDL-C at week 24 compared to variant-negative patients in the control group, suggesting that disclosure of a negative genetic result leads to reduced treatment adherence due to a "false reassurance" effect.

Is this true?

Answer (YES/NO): NO